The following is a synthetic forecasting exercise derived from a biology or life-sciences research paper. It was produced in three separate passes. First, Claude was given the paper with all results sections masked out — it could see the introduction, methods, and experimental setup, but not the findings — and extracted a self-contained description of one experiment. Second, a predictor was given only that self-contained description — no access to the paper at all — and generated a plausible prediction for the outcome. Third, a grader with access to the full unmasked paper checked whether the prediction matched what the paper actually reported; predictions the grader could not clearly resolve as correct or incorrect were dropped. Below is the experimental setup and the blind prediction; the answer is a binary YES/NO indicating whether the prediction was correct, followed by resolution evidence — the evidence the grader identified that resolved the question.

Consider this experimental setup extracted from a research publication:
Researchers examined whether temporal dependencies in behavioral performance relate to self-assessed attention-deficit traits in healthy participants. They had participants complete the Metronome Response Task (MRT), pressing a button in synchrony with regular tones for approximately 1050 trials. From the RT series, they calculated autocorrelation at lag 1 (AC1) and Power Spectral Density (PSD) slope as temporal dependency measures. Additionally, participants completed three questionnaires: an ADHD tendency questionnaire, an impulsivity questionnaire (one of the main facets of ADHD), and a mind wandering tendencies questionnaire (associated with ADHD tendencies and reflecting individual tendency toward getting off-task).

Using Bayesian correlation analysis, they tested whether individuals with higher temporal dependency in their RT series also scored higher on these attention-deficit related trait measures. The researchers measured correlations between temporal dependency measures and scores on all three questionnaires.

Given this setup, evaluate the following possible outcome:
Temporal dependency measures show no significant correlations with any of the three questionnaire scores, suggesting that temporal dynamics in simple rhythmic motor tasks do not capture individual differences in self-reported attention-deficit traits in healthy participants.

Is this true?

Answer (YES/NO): YES